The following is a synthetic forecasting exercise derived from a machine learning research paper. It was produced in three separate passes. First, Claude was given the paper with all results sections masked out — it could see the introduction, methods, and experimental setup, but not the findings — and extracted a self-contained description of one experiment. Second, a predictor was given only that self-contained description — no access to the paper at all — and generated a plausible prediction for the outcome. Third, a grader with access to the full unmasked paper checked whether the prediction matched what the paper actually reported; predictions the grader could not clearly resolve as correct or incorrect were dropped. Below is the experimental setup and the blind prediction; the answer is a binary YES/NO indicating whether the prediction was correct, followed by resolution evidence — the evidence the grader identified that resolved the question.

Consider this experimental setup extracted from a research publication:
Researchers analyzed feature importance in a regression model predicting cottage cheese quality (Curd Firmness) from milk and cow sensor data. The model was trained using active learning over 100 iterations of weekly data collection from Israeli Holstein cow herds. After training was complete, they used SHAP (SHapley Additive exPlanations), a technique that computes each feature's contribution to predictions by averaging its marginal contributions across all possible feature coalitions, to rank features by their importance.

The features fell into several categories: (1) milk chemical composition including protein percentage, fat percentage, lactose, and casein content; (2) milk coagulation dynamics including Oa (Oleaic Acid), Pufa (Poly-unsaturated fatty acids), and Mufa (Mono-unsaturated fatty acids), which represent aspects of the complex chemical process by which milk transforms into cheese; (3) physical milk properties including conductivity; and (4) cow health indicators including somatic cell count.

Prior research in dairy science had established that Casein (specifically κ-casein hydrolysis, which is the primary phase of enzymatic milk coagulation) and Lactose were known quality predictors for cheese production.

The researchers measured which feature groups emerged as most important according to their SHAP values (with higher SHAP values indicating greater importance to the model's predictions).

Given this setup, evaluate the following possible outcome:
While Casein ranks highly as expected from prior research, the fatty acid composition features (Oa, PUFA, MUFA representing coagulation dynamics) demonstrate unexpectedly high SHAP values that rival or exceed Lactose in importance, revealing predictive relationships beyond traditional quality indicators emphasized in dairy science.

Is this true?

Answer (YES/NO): YES